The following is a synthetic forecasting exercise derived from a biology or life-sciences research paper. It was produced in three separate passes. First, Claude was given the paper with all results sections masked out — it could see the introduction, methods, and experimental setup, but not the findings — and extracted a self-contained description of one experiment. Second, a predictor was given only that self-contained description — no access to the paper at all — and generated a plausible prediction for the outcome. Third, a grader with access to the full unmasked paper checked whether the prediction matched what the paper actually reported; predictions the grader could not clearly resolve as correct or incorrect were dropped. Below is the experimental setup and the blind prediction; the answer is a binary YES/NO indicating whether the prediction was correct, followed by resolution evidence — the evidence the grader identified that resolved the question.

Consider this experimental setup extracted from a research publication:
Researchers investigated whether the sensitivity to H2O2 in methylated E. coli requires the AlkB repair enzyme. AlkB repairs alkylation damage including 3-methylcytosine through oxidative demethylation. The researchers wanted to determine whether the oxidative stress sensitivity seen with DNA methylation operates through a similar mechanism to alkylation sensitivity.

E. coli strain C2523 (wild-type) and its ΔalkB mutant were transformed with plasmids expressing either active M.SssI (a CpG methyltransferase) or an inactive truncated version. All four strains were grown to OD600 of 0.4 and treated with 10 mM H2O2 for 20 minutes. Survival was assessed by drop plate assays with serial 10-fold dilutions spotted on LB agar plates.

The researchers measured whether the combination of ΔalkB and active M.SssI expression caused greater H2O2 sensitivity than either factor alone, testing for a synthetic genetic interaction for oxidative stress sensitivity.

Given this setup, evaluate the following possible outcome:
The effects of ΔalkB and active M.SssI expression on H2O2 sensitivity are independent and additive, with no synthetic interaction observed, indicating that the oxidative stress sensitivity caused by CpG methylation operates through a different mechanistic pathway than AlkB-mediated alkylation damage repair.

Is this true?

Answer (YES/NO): YES